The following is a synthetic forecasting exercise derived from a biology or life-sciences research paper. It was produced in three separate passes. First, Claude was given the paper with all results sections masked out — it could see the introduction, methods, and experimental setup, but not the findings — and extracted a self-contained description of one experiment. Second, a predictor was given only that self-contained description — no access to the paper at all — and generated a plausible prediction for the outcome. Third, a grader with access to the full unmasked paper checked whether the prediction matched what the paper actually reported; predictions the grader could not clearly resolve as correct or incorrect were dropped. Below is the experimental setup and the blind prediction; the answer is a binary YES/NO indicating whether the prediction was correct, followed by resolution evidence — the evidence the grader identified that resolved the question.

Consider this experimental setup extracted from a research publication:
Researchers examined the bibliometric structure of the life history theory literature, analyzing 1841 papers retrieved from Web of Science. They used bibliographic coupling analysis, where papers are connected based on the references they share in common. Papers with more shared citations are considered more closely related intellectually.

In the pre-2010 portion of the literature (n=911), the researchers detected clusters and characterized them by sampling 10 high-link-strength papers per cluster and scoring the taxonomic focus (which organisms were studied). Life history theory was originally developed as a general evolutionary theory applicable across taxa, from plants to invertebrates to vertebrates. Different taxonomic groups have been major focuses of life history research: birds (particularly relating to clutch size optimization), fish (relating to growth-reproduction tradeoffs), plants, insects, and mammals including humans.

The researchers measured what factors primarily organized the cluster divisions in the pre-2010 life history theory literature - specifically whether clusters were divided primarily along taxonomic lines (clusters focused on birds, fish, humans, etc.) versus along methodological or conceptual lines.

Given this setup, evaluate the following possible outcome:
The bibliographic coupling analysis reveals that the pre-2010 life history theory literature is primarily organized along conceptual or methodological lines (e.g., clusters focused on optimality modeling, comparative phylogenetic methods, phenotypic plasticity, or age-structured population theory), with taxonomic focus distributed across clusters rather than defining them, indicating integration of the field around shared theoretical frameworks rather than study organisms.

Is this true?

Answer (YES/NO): NO